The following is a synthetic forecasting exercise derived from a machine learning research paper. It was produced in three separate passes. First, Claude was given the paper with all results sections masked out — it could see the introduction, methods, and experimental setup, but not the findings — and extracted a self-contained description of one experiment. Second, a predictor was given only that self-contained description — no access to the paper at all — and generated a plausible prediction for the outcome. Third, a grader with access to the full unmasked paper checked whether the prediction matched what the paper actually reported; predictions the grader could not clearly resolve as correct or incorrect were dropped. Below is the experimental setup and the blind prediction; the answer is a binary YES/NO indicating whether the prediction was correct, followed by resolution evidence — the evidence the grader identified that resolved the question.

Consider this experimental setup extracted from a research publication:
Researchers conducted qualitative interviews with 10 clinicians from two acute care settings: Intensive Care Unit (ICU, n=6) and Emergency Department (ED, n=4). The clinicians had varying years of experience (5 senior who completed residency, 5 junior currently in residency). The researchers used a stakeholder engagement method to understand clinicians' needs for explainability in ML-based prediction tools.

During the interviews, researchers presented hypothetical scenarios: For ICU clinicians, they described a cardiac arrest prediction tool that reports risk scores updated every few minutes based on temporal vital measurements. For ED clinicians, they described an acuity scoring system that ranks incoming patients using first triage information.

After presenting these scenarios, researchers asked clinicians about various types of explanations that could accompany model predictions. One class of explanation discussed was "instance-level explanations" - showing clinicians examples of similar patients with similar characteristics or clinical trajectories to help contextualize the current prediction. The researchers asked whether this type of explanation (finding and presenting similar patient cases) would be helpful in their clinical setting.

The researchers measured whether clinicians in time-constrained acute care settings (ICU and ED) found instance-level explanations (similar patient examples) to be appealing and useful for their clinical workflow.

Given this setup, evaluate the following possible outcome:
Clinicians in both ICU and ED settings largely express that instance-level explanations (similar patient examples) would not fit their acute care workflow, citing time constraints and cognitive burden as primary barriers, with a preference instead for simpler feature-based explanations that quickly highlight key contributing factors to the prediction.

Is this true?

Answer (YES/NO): YES